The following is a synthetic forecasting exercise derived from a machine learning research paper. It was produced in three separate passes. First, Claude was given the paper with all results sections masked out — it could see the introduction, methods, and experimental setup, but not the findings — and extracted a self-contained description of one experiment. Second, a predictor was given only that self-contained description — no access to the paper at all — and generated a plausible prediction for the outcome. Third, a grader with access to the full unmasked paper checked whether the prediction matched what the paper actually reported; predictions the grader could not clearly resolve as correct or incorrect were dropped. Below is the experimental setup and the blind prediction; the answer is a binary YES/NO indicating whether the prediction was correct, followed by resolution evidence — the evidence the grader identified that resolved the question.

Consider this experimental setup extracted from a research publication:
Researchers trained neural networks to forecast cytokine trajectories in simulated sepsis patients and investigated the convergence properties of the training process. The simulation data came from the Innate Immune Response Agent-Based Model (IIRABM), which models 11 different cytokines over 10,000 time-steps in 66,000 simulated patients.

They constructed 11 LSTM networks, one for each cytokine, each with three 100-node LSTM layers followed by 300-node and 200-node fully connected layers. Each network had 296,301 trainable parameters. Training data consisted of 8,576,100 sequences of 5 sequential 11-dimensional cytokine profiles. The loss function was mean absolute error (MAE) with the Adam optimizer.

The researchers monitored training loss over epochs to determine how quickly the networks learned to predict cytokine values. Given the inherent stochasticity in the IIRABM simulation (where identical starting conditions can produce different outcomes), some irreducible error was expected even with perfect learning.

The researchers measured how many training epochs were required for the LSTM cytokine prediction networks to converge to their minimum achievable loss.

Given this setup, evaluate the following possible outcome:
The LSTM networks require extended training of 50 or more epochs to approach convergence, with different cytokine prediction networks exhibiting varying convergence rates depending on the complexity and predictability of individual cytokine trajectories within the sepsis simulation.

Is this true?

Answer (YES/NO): NO